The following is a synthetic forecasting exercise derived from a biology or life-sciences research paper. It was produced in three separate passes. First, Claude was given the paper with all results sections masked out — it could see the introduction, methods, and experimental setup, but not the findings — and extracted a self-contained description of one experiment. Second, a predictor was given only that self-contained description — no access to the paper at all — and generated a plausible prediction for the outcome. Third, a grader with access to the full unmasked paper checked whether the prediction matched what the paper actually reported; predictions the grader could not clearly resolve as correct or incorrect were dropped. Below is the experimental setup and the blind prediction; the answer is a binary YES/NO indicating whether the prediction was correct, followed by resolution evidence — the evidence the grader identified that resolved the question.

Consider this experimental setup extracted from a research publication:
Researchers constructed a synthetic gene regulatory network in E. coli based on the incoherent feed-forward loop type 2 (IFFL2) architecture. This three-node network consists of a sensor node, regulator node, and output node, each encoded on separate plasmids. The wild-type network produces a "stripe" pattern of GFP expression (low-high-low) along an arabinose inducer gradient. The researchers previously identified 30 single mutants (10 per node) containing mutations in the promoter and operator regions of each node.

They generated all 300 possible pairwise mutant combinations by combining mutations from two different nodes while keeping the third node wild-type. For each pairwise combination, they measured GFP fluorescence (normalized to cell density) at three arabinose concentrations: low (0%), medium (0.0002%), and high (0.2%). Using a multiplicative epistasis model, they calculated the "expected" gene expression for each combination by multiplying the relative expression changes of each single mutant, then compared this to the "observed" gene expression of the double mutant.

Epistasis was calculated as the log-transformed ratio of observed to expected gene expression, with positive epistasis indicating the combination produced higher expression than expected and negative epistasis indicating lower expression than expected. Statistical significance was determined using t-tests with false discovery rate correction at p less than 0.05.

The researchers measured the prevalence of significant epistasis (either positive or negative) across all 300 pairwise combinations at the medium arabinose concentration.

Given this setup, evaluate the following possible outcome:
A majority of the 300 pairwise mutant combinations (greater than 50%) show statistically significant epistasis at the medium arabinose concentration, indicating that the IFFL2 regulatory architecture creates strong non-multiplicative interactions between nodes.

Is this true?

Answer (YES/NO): YES